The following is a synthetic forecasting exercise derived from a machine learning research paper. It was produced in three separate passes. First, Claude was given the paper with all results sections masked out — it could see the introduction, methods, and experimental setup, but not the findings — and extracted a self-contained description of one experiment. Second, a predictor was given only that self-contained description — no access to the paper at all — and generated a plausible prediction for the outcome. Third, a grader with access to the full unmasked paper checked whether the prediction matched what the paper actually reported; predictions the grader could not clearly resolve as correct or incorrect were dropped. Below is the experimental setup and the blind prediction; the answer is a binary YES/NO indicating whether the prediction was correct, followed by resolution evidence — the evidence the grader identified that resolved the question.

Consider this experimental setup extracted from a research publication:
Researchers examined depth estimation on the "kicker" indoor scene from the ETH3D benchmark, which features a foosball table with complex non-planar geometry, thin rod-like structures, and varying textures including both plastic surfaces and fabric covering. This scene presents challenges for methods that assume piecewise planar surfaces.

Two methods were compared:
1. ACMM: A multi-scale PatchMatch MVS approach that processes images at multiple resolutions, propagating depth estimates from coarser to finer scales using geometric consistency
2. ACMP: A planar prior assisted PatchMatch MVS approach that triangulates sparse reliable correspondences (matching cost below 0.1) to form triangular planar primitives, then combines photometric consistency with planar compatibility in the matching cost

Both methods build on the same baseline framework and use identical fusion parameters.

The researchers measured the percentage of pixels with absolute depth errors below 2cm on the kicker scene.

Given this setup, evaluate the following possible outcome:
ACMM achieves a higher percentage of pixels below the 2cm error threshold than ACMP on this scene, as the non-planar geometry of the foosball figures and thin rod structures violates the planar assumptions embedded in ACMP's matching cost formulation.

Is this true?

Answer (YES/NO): YES